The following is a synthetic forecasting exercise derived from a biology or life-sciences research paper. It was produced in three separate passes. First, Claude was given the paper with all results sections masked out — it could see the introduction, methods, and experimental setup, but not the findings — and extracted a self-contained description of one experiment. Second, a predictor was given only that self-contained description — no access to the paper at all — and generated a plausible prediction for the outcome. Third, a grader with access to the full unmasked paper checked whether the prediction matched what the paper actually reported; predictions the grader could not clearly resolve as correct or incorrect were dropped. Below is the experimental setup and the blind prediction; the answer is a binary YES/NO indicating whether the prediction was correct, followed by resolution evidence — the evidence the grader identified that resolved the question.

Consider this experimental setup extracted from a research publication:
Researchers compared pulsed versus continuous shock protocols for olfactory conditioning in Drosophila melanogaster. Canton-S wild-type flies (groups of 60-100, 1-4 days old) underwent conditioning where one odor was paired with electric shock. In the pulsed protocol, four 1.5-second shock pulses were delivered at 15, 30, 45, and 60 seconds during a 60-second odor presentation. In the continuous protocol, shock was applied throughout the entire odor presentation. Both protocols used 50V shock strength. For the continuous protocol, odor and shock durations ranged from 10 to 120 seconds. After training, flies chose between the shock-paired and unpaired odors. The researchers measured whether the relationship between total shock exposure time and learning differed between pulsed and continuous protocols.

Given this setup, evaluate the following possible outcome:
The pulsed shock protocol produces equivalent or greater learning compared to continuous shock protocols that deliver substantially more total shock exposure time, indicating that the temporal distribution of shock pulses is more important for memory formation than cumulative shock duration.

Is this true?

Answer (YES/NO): YES